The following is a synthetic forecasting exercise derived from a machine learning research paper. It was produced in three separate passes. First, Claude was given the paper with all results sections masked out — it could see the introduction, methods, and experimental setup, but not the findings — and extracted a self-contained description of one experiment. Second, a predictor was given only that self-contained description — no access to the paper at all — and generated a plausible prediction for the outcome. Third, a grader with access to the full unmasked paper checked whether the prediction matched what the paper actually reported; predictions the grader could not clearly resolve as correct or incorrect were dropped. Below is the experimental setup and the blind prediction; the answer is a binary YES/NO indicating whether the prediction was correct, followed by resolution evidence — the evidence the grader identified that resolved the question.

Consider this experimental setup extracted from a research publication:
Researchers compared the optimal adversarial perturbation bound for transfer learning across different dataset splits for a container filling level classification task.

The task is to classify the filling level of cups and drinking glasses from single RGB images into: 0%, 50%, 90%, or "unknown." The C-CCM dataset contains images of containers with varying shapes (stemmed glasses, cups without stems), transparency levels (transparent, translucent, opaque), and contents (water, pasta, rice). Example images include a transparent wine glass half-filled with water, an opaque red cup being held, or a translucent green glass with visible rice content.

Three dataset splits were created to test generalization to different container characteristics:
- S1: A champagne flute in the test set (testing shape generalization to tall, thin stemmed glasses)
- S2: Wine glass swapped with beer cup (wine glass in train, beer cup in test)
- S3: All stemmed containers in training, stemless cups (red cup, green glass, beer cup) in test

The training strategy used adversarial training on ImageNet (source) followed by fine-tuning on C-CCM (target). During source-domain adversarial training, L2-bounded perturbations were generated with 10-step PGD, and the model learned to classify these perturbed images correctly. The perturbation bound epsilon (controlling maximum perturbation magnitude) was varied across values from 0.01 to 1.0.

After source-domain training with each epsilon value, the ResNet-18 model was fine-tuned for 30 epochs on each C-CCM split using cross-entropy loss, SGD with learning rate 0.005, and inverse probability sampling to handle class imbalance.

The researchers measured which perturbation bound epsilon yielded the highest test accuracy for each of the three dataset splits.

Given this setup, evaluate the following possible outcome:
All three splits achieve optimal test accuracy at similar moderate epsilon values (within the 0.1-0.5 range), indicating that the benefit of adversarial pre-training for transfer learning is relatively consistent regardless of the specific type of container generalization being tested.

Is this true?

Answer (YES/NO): NO